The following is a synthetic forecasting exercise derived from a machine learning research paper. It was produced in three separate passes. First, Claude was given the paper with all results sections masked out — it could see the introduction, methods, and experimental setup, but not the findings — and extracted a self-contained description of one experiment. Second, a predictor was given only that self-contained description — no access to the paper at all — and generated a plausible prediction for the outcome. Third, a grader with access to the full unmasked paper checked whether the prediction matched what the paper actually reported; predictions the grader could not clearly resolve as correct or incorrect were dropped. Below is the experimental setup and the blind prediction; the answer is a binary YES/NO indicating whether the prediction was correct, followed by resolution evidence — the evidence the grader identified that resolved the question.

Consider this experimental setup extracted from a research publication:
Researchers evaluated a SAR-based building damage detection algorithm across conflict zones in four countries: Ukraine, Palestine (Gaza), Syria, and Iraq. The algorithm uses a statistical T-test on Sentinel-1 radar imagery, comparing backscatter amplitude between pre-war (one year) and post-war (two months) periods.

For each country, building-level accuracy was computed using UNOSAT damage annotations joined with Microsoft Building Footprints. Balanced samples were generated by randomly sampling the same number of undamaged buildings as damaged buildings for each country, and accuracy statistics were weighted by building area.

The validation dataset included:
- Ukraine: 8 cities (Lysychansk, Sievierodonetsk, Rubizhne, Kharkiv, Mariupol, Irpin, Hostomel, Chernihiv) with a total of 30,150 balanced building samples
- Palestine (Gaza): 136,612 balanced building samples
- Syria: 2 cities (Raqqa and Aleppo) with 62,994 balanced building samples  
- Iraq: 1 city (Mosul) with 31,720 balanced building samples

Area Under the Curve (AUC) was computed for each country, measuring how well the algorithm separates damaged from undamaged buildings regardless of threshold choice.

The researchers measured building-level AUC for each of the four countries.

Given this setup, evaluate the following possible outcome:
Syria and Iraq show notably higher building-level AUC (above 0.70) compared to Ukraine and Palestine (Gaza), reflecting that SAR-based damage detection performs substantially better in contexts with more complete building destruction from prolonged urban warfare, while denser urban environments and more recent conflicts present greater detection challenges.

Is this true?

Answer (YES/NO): NO